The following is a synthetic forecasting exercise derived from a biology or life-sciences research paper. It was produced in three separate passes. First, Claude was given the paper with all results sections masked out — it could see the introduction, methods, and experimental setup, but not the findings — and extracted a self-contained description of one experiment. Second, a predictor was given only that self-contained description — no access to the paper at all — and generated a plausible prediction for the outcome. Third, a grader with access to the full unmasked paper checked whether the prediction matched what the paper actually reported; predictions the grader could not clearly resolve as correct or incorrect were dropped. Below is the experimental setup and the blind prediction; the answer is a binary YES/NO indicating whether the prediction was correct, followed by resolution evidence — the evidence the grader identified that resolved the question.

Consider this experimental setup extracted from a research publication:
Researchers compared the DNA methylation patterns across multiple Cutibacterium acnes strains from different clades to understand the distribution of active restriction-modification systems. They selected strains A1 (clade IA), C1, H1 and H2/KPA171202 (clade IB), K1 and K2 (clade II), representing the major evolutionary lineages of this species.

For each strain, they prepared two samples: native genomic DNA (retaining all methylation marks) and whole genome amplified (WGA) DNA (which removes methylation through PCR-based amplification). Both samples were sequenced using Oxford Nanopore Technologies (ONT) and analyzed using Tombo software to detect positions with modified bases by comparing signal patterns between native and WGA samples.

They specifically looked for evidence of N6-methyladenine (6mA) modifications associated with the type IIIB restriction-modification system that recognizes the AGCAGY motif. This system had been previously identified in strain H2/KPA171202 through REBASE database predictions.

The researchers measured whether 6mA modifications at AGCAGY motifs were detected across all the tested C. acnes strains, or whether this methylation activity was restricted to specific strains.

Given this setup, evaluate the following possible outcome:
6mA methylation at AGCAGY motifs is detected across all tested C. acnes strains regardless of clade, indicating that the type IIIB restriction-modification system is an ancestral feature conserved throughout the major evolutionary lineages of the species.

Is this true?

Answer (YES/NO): NO